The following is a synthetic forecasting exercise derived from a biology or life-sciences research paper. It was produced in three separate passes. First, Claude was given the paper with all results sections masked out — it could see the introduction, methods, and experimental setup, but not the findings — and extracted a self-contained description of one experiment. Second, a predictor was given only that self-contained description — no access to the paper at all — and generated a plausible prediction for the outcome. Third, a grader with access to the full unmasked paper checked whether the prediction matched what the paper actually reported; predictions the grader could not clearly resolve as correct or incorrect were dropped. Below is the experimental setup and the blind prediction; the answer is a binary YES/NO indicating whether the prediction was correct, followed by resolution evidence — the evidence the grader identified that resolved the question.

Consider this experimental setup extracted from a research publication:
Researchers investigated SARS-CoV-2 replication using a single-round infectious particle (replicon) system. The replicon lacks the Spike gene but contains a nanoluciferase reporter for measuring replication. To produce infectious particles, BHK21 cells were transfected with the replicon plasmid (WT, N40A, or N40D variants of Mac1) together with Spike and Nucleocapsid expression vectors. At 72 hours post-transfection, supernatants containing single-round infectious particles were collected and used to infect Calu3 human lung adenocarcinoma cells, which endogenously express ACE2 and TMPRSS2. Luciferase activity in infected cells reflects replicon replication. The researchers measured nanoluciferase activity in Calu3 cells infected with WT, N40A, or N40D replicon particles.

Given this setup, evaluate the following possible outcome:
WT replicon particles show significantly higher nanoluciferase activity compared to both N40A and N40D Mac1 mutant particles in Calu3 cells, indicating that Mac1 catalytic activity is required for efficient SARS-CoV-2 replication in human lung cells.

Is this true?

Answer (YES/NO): NO